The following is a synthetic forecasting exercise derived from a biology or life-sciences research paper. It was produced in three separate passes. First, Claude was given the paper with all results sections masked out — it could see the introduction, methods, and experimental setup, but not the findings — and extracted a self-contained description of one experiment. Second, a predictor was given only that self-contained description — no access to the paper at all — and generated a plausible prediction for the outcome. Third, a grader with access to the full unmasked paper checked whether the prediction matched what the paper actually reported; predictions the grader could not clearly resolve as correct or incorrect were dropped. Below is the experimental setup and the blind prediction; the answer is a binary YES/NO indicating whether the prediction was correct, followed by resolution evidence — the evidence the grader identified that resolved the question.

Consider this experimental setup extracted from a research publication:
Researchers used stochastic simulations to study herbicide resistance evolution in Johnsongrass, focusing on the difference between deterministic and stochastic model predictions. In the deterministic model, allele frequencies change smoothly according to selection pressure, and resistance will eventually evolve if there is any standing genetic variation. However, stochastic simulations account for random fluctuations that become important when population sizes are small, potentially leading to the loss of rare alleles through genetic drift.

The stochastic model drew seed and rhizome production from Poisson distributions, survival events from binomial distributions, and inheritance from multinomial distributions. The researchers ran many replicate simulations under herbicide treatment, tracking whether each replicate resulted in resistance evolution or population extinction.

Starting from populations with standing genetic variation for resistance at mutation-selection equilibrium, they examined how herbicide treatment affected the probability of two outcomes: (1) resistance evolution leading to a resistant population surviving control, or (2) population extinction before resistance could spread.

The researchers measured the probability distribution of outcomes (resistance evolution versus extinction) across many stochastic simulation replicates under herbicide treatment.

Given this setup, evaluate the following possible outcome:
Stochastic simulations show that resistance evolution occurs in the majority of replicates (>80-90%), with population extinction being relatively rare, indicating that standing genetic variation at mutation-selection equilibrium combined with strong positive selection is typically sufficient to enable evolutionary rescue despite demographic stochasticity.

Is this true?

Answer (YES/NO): NO